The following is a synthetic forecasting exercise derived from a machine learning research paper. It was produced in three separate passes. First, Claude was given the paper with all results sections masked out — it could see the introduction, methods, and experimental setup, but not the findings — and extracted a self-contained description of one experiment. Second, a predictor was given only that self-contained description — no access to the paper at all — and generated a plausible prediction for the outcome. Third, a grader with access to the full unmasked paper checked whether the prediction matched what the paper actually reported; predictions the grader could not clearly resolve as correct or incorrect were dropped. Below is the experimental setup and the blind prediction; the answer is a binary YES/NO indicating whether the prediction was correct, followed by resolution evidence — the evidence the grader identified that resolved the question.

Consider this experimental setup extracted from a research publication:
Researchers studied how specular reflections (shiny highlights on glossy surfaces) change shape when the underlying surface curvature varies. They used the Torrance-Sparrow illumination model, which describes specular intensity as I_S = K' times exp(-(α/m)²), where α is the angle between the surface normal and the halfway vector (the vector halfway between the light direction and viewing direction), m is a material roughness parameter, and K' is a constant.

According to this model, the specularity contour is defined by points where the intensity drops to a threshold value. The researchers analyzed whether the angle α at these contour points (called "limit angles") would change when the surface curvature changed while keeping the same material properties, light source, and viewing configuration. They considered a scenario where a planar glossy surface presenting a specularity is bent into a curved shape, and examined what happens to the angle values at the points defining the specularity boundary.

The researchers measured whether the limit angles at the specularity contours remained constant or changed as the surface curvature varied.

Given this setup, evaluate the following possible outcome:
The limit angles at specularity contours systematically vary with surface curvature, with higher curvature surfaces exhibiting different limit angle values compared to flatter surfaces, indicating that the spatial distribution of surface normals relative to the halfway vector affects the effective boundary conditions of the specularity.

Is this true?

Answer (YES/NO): NO